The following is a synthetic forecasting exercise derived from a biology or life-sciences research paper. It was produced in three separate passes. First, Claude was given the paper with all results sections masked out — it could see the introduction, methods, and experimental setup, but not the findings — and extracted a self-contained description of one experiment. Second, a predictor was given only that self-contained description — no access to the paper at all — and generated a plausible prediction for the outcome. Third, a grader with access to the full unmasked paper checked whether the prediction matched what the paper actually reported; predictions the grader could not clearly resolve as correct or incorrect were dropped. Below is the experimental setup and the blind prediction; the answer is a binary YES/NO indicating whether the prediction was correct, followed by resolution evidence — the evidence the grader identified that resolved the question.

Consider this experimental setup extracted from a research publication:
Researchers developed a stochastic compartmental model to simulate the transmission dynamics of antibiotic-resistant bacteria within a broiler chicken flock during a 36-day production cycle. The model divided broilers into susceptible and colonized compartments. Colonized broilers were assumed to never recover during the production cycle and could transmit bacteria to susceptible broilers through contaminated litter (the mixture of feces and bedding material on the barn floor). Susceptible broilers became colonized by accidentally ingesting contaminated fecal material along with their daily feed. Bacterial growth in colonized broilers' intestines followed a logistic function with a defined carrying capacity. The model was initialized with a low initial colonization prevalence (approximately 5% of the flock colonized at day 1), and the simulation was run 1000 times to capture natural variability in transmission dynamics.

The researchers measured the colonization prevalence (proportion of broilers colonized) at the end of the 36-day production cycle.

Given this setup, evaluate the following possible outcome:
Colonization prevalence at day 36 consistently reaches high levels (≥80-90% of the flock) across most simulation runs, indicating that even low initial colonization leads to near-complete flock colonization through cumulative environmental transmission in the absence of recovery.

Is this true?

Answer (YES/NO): YES